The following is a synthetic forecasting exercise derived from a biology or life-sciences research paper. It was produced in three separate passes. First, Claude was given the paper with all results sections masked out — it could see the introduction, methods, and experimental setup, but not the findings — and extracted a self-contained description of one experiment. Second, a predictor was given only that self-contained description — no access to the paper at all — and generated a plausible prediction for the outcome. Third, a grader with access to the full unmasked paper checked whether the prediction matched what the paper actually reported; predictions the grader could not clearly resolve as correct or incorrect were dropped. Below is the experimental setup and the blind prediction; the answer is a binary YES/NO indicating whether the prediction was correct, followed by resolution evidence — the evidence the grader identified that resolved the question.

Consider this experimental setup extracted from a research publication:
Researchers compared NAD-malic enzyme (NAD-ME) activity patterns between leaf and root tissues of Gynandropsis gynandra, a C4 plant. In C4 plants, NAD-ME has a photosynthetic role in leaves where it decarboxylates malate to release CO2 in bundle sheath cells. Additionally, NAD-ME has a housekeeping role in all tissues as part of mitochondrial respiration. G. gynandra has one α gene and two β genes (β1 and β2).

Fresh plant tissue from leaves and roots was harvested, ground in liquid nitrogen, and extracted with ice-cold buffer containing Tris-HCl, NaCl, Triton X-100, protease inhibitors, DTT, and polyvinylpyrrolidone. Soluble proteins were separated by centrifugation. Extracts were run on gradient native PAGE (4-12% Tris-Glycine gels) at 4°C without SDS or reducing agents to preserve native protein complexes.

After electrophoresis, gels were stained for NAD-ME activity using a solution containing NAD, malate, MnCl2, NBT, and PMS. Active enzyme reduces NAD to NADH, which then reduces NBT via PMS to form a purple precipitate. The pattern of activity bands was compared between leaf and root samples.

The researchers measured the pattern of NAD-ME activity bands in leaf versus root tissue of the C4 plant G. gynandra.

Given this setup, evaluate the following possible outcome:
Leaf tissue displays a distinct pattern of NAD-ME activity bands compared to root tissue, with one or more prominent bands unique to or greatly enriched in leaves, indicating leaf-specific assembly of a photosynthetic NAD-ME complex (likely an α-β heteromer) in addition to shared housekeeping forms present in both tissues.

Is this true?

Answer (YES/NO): YES